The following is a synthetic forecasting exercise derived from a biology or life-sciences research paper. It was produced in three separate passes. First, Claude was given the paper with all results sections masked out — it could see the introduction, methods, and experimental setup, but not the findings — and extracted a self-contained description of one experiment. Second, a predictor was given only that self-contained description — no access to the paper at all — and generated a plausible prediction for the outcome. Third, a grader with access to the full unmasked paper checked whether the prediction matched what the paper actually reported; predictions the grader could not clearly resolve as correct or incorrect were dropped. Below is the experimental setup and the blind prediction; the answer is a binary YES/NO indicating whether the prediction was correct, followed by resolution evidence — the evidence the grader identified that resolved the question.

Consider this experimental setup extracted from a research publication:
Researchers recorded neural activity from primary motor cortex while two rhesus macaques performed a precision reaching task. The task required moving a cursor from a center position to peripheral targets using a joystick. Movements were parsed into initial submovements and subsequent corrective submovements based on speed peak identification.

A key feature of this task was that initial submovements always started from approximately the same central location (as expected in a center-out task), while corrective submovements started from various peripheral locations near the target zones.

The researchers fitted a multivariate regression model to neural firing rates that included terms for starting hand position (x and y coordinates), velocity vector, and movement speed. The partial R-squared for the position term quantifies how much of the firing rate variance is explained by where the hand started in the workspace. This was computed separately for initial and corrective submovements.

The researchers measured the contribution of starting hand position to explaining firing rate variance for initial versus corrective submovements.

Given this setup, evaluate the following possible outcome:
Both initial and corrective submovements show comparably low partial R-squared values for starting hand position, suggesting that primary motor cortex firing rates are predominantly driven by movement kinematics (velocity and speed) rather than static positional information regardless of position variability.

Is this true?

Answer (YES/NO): NO